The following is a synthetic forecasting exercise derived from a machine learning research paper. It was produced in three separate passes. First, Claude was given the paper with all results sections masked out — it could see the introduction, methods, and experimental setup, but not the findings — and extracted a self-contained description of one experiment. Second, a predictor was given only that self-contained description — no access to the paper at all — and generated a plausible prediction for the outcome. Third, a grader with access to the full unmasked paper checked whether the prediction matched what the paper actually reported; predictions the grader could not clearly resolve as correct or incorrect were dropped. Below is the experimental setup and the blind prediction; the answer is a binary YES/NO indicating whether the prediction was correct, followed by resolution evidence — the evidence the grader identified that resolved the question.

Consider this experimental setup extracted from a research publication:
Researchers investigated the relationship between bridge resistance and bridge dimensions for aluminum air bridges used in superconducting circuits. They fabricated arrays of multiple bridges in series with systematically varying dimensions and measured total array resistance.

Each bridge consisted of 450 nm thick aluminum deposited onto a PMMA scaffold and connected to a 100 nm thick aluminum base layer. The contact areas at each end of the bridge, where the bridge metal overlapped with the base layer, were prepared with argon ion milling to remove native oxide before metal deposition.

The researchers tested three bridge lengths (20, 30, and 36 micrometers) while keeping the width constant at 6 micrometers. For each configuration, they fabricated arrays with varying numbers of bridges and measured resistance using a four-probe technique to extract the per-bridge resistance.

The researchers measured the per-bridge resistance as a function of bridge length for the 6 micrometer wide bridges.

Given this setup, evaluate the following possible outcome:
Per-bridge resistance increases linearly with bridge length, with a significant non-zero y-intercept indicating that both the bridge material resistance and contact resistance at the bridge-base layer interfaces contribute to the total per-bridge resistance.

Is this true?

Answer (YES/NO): NO